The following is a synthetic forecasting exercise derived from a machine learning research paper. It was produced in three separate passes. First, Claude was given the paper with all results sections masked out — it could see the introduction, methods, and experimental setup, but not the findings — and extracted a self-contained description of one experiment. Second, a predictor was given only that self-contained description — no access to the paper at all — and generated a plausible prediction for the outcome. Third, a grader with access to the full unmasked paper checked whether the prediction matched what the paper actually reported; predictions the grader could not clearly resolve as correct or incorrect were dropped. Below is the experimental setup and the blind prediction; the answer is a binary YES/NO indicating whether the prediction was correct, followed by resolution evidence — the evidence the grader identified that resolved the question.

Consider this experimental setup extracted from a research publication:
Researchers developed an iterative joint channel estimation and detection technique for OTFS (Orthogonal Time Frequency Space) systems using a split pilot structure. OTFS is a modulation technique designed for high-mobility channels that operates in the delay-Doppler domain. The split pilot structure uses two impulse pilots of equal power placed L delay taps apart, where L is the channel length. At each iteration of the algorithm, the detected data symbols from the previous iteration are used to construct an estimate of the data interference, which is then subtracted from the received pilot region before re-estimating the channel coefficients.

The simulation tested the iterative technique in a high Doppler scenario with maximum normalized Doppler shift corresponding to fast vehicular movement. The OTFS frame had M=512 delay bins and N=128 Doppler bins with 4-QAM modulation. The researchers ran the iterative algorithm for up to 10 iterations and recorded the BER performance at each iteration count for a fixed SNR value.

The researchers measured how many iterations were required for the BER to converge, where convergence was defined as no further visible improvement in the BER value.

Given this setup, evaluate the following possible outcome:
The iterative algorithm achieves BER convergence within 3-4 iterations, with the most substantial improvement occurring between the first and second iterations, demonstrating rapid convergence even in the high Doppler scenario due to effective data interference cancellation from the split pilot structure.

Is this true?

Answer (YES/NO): NO